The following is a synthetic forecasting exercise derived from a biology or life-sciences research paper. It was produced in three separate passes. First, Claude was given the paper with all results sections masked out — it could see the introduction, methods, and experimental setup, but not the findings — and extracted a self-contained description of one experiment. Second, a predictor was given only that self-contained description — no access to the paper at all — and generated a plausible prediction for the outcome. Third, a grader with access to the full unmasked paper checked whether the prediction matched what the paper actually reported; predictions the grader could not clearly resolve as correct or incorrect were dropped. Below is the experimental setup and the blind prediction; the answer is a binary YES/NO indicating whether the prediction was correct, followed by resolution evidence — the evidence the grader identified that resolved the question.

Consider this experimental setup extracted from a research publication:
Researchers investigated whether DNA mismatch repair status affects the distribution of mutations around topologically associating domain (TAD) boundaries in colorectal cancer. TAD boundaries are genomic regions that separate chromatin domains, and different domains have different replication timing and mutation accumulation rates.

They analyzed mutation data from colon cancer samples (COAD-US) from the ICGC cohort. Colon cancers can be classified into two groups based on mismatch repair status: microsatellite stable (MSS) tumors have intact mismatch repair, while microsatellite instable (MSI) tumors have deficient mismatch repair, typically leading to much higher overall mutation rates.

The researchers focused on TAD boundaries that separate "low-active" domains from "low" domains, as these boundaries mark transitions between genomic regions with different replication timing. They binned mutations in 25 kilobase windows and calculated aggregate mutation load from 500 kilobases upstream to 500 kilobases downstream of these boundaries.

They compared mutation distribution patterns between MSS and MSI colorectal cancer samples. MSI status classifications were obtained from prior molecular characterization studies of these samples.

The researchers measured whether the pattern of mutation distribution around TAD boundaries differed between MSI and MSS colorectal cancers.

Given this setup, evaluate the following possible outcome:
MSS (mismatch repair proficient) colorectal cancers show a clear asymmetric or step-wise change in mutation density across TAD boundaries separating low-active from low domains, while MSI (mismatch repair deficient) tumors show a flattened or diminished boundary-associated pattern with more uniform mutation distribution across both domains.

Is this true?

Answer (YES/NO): YES